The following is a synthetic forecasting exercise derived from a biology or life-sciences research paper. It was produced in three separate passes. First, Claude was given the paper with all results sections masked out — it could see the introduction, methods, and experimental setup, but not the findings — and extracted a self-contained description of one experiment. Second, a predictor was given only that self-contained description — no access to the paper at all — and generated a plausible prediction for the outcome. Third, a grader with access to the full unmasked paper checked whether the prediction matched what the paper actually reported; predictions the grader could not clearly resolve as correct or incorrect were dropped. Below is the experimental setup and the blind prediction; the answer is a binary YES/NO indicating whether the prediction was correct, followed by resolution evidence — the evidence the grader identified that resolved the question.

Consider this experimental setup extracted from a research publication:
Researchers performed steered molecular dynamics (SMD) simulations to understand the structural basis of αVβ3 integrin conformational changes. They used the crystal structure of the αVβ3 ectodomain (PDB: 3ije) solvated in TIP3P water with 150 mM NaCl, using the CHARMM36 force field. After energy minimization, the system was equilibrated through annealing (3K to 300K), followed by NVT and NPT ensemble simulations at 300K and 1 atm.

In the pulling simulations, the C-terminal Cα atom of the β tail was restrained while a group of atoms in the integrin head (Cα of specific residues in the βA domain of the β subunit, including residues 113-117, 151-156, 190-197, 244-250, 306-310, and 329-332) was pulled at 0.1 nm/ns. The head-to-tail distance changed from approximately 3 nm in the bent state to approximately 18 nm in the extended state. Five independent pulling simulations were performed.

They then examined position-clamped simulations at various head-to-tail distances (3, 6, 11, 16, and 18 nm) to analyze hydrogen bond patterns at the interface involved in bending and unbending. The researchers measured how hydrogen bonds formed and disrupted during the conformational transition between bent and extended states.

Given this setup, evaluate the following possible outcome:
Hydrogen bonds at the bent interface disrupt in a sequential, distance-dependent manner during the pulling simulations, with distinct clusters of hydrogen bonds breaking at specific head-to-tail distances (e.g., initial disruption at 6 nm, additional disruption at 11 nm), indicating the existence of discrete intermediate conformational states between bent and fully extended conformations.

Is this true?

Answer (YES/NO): YES